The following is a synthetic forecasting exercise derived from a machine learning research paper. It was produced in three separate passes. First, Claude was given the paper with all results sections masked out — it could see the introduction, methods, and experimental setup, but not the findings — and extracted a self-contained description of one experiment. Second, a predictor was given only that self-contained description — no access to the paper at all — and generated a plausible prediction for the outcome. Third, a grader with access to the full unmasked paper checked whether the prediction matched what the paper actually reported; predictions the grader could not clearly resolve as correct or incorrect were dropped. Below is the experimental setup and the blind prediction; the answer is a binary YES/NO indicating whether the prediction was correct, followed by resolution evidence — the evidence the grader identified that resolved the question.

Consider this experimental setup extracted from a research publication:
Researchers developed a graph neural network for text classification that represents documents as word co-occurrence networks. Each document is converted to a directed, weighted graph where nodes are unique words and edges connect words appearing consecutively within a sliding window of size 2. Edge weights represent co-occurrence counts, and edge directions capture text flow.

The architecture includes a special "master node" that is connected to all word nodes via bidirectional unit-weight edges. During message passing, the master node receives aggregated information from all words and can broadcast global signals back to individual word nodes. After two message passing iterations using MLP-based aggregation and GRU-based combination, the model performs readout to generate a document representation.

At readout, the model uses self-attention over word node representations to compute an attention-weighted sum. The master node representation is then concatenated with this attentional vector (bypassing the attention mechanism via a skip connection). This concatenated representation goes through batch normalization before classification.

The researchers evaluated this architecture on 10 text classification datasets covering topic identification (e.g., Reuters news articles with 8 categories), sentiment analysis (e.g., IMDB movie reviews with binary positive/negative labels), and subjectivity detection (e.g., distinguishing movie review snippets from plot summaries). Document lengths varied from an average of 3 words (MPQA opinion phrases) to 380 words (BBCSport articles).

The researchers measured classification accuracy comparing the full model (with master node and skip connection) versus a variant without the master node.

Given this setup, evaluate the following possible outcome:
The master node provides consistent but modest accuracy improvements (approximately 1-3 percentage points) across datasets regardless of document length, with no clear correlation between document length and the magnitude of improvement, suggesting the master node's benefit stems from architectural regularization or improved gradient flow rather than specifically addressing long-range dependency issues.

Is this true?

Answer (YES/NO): NO